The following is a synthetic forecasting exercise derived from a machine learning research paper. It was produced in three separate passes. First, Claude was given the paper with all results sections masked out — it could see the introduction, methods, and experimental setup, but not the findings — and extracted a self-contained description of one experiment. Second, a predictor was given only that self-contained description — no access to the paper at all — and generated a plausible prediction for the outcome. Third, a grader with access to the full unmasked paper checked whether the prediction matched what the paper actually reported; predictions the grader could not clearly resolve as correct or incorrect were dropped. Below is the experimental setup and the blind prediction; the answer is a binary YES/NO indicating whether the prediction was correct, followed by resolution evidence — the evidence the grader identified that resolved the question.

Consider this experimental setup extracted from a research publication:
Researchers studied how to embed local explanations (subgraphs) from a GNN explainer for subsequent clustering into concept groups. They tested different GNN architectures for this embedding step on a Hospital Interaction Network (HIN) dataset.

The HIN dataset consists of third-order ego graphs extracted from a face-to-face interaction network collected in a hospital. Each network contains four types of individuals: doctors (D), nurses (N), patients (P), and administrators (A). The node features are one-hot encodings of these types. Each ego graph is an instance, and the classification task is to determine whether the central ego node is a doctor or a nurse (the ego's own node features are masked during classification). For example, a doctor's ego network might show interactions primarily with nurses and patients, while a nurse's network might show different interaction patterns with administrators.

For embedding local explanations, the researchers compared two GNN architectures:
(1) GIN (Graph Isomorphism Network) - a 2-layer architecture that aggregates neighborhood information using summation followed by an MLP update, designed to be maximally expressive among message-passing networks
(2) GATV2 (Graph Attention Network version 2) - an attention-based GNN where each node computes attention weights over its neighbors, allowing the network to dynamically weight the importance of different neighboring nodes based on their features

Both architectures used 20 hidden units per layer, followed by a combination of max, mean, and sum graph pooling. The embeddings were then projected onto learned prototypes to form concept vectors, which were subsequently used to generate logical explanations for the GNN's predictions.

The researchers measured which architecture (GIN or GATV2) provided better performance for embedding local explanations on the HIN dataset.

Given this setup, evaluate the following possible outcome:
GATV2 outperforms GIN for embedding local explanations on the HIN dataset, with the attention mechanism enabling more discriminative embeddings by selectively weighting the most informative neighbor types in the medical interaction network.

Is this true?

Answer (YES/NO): YES